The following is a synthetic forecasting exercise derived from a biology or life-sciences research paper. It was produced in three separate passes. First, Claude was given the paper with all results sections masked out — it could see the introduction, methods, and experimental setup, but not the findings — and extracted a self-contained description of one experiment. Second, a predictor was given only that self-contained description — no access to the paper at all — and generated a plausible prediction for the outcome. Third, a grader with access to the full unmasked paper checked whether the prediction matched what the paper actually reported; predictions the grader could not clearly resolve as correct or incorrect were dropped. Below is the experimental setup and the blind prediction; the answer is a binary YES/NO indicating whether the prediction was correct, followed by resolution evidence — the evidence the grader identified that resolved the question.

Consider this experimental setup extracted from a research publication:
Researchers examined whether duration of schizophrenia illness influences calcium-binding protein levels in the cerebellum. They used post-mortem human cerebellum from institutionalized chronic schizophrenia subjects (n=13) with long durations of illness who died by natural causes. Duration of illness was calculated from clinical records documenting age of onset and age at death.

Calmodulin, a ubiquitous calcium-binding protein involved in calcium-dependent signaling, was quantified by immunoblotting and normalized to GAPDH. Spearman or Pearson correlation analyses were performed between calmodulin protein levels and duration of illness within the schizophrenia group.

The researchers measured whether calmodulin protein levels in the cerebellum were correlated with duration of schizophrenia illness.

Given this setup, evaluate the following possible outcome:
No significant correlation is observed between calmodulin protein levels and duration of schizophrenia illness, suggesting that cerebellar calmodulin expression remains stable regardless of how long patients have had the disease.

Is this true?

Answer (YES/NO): YES